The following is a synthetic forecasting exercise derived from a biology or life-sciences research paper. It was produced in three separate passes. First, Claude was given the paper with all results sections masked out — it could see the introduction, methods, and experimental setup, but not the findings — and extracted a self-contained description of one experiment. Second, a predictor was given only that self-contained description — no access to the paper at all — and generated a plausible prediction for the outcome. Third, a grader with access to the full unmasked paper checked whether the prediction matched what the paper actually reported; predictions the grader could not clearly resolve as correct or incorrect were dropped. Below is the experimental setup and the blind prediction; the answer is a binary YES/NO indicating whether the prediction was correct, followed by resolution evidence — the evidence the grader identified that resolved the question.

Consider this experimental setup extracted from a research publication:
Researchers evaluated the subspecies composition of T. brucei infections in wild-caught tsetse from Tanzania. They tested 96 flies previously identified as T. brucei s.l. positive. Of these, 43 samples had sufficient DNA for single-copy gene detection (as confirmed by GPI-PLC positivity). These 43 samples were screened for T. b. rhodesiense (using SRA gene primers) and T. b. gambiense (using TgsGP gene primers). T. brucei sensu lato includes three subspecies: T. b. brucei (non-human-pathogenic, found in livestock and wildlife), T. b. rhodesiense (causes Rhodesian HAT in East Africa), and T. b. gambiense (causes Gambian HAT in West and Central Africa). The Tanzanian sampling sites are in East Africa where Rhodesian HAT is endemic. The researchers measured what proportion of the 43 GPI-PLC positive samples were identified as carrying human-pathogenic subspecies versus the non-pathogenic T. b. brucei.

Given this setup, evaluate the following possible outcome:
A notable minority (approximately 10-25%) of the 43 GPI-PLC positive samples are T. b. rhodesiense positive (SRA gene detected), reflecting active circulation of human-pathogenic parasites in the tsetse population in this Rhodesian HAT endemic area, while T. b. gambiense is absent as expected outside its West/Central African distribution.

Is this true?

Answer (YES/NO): NO